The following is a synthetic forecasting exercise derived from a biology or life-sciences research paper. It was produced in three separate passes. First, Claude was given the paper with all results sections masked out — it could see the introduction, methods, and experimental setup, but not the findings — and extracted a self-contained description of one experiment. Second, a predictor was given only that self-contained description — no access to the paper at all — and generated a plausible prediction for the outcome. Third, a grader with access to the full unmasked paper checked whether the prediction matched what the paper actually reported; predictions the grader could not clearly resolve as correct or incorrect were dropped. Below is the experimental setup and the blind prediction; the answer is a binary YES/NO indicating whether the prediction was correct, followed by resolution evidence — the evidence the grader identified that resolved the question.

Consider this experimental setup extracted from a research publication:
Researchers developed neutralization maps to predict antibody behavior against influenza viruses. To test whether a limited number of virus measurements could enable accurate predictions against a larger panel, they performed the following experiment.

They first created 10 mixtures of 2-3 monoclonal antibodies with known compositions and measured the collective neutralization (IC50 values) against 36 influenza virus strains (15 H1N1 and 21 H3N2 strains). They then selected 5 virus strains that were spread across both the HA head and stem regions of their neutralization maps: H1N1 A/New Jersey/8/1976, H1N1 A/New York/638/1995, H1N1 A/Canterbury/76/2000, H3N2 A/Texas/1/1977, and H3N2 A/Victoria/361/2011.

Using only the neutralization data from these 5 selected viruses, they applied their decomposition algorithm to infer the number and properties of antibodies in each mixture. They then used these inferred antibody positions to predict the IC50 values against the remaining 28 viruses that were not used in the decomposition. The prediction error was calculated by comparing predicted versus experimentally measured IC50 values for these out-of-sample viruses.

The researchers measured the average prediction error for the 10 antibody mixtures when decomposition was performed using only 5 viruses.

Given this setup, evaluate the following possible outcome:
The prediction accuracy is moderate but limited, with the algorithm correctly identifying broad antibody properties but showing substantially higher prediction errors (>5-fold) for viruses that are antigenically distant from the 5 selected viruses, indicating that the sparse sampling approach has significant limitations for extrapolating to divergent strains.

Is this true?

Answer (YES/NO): NO